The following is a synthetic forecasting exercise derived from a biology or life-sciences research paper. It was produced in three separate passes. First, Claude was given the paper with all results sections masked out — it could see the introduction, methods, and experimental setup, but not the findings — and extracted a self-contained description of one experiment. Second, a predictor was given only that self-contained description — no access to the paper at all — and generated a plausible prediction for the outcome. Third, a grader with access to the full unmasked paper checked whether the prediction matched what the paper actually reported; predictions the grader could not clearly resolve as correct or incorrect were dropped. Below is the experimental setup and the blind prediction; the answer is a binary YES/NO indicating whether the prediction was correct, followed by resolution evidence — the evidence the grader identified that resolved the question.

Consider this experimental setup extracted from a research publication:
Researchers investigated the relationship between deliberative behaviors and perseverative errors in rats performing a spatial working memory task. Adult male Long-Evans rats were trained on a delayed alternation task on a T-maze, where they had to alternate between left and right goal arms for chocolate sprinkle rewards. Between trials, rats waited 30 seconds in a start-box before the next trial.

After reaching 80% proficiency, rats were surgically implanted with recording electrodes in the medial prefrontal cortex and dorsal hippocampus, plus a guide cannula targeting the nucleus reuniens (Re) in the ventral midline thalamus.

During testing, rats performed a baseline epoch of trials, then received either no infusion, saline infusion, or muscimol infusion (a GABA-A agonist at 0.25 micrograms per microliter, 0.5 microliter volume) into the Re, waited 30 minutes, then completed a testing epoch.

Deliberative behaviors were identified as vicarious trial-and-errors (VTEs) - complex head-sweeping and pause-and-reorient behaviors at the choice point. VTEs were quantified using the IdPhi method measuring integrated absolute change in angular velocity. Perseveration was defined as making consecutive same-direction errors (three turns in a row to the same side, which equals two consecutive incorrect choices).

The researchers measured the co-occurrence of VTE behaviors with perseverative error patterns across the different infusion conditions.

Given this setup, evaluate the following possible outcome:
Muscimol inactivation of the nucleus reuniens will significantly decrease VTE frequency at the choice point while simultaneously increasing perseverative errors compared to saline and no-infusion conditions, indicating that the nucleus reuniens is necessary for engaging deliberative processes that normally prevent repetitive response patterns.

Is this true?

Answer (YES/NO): NO